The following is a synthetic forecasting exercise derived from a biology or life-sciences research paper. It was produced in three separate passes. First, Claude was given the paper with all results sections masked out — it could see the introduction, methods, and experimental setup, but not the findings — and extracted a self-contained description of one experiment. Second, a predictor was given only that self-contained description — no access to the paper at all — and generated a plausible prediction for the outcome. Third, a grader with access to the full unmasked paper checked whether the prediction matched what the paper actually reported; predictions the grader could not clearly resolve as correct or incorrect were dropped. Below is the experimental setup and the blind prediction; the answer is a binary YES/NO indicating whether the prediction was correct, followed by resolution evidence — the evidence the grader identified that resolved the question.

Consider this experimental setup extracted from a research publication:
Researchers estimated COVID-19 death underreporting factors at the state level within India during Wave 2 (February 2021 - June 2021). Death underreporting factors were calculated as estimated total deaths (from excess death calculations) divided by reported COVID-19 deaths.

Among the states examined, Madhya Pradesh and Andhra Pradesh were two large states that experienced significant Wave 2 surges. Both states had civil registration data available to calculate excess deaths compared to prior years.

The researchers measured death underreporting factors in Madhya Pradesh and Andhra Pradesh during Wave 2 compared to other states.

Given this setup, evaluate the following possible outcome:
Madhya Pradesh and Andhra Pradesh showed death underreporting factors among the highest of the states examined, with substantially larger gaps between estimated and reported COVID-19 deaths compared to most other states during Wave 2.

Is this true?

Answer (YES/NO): YES